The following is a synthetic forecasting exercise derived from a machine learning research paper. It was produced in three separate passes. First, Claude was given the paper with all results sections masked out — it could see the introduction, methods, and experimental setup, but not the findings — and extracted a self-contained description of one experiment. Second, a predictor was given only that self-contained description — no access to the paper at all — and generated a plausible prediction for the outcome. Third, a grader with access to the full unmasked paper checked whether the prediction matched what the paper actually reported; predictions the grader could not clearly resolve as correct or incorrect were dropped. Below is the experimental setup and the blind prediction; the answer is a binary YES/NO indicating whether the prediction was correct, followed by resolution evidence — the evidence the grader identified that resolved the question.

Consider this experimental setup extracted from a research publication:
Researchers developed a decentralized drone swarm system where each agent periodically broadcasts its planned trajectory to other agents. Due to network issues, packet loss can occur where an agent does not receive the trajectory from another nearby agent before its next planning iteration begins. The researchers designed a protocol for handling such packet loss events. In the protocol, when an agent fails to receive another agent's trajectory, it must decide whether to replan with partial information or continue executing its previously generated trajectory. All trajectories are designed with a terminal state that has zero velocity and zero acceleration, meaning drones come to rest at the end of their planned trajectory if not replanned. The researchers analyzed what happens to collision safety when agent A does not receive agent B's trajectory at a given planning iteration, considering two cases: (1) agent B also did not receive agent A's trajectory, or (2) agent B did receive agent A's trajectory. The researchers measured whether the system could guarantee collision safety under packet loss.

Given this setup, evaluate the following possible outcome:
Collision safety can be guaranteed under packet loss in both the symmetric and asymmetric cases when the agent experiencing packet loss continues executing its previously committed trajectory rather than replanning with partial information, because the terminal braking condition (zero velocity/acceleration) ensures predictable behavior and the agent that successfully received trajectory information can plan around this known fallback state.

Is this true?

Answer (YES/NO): YES